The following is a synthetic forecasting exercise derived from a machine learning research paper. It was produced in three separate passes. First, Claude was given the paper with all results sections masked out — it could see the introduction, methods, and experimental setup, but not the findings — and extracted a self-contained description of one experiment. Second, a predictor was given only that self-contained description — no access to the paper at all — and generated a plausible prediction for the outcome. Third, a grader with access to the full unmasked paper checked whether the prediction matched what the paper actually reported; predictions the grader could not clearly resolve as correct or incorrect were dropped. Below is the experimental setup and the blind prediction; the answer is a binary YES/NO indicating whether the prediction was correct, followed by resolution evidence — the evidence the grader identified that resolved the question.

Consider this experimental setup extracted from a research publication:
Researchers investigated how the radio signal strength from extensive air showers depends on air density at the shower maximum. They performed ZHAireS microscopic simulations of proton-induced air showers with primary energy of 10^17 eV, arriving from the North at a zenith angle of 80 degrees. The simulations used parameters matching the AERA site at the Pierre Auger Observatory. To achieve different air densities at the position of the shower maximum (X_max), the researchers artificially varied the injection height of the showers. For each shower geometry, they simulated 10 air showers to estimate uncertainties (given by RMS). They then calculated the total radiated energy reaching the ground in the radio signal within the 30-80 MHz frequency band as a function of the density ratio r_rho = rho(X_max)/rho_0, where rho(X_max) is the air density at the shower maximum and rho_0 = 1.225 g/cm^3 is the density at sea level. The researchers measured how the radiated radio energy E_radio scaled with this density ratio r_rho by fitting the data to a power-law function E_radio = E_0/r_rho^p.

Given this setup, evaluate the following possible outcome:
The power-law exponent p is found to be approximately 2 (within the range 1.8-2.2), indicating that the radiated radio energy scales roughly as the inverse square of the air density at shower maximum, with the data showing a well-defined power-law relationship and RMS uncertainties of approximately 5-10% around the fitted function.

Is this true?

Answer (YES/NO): NO